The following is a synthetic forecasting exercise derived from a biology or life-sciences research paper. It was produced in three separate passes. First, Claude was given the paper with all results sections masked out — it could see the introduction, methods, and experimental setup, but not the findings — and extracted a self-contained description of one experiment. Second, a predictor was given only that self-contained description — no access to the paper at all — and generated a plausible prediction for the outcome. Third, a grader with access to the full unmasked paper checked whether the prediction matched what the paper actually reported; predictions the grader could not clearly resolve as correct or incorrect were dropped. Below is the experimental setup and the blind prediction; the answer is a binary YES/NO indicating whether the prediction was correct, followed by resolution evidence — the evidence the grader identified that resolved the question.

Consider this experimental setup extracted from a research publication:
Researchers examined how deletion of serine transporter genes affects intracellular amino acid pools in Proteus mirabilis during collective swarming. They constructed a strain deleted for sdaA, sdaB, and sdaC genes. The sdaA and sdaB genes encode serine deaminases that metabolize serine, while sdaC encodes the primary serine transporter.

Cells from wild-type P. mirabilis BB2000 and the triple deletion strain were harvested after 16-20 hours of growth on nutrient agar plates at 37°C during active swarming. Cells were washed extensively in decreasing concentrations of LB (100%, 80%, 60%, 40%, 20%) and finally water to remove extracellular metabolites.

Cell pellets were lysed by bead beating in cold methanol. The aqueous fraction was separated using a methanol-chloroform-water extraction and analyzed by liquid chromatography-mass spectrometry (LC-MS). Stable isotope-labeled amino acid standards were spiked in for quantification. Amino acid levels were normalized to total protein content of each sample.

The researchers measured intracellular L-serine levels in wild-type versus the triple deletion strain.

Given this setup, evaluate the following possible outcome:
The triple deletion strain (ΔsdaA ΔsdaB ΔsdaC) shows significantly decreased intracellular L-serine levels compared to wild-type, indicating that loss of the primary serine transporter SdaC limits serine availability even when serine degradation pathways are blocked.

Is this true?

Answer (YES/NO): NO